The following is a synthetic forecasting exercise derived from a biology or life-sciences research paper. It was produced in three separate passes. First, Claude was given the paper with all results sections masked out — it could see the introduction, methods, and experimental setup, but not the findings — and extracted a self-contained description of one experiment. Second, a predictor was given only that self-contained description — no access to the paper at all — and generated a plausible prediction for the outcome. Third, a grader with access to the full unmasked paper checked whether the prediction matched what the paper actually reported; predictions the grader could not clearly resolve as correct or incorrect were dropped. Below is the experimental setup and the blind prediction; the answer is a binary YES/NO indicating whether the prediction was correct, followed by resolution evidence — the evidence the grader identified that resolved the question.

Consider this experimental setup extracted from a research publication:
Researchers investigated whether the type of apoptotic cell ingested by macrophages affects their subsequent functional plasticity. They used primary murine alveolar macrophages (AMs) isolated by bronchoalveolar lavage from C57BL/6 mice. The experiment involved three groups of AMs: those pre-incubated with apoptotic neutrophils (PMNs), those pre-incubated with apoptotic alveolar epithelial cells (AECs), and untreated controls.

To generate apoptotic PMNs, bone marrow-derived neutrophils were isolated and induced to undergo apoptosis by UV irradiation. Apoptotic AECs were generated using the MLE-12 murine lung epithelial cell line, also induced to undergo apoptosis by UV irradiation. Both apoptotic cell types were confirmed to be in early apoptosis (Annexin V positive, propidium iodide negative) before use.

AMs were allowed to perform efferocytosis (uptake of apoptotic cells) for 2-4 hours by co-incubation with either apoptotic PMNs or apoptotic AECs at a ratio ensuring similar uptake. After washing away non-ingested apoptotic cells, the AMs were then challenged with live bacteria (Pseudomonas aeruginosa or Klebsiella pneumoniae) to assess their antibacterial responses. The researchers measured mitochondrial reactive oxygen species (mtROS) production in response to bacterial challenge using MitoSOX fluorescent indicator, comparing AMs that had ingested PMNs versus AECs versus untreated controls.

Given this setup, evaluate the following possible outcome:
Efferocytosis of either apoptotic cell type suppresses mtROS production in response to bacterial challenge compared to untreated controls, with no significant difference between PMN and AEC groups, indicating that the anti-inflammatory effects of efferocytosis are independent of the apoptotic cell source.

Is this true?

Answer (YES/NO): NO